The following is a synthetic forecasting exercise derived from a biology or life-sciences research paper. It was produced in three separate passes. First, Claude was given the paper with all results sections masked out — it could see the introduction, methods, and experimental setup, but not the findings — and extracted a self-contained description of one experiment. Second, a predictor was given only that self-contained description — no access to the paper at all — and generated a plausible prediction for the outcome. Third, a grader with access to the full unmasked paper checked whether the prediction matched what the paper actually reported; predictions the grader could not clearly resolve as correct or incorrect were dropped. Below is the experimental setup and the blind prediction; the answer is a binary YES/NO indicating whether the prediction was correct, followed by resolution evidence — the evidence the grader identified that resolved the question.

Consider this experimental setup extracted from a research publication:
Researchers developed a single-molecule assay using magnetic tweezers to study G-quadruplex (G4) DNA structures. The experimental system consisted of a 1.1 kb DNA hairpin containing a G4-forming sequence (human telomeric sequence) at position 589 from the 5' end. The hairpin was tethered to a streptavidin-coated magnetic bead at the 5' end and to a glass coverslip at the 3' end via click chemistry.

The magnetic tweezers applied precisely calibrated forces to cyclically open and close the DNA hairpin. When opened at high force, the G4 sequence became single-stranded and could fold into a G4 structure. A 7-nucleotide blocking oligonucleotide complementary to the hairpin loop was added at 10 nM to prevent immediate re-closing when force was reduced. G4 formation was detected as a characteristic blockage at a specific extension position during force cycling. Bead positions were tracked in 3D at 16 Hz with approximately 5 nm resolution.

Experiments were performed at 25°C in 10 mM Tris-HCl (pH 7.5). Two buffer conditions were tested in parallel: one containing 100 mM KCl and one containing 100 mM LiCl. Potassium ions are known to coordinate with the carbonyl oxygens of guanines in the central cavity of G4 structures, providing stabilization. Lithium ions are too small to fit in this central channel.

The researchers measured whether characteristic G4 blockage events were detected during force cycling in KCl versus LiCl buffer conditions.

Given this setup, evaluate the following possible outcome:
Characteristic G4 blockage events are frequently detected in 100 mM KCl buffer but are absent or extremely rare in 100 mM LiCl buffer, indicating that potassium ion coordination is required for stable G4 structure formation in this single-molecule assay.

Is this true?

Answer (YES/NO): YES